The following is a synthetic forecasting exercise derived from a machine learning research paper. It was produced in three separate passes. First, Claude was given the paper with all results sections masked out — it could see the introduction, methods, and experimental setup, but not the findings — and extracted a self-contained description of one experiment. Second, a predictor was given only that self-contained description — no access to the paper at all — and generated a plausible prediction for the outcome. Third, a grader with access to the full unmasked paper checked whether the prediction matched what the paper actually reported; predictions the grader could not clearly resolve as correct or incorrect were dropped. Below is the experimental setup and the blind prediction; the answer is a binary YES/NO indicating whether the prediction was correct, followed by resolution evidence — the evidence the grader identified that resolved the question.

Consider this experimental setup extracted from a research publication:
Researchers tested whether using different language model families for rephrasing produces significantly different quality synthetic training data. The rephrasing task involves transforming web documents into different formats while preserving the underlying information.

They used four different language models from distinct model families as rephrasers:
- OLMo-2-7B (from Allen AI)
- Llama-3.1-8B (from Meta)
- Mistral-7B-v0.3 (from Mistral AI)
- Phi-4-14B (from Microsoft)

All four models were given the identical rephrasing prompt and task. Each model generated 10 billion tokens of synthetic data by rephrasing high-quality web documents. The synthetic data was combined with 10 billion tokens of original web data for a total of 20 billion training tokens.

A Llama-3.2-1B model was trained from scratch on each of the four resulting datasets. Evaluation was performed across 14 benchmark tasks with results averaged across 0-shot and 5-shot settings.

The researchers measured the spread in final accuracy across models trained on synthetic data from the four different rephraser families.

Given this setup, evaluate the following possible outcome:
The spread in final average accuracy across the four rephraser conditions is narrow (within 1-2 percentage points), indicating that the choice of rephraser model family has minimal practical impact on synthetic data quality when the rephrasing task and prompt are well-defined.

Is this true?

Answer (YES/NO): YES